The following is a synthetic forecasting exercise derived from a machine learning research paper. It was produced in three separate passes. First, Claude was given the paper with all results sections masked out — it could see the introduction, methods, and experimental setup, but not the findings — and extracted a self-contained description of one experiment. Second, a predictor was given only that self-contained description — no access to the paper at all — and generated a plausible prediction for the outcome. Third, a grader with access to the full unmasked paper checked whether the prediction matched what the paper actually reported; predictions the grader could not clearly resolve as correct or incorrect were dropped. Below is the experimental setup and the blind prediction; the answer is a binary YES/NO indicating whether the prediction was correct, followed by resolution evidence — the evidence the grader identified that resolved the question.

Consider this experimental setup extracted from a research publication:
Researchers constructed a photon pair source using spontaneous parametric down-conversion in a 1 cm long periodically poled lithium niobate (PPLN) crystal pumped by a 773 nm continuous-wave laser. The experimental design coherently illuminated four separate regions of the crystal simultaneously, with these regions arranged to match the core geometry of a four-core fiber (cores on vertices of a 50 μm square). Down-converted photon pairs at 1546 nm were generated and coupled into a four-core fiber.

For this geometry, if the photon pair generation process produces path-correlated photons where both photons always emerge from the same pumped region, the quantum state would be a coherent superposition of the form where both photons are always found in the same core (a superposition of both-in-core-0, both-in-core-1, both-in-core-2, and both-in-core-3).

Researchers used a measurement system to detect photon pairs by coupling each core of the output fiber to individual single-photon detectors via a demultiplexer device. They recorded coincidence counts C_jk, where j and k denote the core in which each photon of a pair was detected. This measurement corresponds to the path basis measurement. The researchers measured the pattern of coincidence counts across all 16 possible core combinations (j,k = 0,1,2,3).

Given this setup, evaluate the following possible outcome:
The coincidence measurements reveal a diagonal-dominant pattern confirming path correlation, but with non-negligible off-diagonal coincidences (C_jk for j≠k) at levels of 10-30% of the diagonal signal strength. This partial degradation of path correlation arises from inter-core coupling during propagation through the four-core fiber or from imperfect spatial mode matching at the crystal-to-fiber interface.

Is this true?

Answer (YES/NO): NO